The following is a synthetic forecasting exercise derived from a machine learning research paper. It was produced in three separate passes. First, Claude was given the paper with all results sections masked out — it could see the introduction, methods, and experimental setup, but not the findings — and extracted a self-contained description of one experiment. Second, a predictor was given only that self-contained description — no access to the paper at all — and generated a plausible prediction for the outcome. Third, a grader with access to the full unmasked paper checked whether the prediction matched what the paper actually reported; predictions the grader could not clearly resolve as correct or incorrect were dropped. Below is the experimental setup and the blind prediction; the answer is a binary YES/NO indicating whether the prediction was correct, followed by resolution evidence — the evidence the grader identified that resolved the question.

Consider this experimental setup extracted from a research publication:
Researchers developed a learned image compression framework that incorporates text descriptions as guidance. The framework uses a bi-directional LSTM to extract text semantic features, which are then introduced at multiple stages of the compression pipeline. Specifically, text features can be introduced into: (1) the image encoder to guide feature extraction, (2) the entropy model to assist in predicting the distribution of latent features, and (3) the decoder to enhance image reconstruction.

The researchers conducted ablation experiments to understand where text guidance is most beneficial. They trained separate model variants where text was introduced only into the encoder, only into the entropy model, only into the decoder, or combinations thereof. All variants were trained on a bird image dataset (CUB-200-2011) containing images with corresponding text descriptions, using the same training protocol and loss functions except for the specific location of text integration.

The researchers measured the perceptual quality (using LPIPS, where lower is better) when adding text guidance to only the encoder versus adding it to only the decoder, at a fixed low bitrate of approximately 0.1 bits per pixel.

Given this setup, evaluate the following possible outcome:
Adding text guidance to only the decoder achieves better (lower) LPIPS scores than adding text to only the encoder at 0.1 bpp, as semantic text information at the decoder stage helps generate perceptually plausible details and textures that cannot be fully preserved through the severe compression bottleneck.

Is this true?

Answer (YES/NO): YES